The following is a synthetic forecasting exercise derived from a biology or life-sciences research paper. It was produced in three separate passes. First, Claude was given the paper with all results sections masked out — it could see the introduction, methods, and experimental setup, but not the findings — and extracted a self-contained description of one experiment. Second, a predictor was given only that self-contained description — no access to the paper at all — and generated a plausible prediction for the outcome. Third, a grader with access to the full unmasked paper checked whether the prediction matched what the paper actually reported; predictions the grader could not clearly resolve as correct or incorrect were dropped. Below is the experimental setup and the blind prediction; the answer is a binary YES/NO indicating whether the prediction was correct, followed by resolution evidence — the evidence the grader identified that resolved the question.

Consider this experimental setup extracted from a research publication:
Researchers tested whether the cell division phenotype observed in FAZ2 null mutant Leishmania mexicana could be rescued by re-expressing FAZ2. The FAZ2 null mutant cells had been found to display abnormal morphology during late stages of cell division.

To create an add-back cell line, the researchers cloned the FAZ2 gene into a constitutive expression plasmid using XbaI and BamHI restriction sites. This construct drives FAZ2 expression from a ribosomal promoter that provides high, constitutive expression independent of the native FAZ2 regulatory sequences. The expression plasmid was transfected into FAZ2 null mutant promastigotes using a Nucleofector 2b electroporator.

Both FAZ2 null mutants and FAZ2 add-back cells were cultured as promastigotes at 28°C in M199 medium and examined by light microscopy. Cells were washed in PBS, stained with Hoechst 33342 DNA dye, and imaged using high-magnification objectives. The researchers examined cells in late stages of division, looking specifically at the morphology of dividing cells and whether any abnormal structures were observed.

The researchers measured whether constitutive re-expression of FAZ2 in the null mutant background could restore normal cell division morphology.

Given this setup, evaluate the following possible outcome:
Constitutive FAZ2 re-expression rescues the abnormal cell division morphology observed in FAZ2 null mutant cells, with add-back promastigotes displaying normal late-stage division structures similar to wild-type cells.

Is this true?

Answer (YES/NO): YES